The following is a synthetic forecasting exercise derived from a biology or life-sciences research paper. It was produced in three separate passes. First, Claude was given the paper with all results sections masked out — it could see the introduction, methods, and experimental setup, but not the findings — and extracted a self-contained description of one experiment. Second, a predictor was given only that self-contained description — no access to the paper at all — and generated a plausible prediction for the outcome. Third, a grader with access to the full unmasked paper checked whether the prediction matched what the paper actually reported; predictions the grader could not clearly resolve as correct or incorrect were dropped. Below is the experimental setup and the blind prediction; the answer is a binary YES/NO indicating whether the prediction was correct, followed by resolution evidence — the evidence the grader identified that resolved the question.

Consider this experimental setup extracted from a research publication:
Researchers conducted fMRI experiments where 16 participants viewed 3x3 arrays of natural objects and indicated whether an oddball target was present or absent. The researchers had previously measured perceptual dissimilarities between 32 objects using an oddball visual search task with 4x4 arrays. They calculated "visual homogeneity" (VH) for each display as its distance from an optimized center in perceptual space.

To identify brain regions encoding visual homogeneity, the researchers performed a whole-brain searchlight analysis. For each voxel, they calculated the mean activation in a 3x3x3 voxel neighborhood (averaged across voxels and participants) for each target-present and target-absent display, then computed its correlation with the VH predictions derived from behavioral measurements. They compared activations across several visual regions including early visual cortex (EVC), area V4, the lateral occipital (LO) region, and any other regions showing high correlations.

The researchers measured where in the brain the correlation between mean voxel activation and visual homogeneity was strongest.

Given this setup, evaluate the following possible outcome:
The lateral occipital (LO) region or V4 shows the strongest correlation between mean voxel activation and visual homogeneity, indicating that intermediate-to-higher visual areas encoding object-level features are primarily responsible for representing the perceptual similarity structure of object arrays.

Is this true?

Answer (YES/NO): NO